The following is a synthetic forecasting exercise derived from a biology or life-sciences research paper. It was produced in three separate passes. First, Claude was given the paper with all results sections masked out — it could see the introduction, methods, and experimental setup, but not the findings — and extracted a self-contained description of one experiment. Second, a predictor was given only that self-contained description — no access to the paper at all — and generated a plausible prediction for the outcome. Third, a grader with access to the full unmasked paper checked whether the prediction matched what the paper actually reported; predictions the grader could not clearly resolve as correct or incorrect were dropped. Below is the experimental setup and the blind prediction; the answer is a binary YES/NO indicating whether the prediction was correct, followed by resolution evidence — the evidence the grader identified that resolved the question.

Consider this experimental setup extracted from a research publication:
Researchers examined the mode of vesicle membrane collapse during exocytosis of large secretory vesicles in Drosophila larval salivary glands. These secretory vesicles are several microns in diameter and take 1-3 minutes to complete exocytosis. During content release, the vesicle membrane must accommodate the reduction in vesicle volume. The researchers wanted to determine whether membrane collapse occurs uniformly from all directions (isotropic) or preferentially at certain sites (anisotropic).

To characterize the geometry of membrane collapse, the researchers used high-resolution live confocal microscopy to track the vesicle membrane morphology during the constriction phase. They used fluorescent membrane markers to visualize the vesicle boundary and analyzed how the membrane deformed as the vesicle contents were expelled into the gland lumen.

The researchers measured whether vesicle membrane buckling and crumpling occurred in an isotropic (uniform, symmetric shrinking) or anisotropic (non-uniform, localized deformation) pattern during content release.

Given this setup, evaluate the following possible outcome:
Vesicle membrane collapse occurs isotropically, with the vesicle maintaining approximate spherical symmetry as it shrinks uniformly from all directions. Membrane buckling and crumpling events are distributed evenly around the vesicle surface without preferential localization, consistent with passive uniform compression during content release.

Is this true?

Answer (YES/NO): NO